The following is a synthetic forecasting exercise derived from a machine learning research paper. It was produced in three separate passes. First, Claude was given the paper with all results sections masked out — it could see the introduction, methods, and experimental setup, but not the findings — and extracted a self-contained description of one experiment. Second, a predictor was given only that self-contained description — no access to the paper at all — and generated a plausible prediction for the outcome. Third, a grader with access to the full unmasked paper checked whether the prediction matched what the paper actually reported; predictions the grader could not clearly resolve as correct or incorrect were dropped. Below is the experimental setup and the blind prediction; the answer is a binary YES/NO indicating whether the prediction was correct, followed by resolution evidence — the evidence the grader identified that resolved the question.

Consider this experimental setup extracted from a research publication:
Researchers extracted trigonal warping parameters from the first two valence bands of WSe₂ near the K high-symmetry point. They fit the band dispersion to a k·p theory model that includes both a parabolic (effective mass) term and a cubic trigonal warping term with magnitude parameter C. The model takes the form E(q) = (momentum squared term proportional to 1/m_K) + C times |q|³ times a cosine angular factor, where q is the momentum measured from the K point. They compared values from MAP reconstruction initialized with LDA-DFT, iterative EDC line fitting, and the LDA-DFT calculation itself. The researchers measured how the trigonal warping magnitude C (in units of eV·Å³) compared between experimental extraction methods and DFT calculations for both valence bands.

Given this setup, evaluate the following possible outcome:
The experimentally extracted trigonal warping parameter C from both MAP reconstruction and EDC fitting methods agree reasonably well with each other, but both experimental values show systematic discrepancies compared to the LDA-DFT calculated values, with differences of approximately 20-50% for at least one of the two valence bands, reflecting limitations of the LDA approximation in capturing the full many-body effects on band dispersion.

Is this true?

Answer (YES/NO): NO